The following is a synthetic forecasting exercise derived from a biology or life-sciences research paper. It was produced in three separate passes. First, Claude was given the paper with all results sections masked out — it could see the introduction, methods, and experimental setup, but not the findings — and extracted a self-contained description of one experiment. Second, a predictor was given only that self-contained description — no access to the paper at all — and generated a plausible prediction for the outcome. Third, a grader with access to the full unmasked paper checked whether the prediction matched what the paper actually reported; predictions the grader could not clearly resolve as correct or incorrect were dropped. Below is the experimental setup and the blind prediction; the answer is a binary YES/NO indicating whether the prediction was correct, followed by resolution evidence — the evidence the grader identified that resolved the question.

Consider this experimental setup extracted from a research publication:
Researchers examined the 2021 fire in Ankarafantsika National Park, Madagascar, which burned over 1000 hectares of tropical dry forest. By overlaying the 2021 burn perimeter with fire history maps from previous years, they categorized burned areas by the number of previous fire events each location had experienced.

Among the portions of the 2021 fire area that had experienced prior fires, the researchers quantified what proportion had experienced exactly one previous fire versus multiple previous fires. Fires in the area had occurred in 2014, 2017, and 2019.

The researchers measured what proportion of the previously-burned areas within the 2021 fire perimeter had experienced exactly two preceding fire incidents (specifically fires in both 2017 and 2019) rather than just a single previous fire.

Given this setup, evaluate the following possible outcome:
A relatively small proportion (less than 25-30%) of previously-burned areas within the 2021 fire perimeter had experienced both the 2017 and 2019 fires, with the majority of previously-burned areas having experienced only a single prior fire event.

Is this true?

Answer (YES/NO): NO